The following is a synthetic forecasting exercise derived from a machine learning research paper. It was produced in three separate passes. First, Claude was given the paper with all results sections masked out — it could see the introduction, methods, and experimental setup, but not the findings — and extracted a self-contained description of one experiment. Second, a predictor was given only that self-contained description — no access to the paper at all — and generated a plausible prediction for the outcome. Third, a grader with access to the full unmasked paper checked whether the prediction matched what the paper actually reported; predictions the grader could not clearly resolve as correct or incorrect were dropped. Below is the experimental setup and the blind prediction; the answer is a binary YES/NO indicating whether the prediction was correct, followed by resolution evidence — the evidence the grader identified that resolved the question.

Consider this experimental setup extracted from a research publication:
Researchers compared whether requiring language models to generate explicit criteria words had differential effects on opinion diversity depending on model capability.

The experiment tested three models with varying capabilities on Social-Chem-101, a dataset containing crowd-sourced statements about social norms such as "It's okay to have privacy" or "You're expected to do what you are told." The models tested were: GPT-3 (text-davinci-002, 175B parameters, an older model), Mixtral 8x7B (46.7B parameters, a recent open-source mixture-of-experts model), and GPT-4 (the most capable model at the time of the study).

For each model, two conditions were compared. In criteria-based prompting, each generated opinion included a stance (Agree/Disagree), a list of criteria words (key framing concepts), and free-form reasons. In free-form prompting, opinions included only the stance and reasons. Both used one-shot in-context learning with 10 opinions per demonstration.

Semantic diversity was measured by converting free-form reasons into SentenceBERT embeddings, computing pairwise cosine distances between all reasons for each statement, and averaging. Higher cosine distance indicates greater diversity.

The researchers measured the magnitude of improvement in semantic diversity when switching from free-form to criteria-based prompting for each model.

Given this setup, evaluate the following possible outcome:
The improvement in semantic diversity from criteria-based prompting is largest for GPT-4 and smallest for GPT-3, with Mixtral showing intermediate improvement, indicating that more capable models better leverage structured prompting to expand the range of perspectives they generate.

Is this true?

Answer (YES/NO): NO